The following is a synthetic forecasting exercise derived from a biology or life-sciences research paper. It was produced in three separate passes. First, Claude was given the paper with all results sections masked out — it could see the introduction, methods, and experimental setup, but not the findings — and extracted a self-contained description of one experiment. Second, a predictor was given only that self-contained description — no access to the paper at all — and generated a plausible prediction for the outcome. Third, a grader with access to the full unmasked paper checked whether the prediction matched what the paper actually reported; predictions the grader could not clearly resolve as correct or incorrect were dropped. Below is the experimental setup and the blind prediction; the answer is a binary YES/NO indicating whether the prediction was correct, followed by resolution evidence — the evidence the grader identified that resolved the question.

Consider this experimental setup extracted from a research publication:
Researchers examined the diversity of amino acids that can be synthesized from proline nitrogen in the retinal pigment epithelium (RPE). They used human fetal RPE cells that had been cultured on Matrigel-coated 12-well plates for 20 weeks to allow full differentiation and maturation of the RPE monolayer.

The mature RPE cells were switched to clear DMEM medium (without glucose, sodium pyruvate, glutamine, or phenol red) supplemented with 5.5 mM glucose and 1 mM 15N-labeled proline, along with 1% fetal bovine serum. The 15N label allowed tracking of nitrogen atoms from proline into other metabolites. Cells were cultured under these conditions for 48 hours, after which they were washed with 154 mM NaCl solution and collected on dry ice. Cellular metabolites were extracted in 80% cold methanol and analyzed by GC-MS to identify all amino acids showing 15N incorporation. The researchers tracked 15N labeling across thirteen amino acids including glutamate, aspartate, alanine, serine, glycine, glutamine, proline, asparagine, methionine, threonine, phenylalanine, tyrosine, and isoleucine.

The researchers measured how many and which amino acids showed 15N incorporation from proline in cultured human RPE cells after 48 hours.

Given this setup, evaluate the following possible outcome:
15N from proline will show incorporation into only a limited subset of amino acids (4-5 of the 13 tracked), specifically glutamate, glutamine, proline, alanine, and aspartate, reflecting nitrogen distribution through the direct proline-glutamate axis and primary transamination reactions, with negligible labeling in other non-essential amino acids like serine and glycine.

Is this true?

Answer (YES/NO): NO